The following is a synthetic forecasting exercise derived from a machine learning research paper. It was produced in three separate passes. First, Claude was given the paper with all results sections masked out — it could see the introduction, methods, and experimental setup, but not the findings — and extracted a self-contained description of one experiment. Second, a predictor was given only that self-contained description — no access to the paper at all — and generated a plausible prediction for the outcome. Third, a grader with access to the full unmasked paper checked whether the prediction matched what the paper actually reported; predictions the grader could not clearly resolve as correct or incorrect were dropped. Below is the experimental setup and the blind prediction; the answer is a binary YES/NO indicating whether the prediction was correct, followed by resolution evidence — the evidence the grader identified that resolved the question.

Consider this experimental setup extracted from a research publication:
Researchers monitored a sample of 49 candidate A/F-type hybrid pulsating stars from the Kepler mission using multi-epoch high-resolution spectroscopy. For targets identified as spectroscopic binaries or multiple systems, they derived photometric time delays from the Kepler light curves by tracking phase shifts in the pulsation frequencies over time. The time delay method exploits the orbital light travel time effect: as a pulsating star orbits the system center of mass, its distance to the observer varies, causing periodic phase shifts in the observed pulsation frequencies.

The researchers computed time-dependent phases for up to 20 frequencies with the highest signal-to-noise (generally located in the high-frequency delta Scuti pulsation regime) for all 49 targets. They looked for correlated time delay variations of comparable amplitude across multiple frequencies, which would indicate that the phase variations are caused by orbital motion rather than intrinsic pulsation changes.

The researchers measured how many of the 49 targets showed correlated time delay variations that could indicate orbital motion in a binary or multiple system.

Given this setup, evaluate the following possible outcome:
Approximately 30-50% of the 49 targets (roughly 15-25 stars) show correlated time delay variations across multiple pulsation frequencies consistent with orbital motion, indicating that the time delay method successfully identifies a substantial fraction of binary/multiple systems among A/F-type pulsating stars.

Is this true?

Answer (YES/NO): NO